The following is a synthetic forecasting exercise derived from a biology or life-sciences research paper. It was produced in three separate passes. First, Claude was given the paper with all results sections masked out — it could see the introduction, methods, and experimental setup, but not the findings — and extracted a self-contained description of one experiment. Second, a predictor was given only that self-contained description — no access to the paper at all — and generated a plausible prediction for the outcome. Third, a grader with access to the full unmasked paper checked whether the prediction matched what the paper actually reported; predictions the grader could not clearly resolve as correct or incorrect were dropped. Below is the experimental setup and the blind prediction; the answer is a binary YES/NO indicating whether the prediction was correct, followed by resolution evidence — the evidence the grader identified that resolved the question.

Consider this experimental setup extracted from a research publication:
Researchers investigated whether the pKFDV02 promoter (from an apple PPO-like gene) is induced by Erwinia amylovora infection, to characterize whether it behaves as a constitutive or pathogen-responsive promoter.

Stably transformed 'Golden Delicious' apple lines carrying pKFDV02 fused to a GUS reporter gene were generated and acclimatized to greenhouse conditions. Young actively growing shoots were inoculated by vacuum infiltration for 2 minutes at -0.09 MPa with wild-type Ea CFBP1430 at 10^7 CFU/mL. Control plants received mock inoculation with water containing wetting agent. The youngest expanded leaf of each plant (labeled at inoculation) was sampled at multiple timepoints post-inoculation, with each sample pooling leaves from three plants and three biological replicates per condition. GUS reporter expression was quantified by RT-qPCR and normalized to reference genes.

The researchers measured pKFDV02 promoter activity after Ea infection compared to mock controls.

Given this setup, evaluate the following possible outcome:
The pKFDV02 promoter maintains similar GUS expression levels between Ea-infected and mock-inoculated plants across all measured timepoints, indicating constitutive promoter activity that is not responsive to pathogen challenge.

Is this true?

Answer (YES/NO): YES